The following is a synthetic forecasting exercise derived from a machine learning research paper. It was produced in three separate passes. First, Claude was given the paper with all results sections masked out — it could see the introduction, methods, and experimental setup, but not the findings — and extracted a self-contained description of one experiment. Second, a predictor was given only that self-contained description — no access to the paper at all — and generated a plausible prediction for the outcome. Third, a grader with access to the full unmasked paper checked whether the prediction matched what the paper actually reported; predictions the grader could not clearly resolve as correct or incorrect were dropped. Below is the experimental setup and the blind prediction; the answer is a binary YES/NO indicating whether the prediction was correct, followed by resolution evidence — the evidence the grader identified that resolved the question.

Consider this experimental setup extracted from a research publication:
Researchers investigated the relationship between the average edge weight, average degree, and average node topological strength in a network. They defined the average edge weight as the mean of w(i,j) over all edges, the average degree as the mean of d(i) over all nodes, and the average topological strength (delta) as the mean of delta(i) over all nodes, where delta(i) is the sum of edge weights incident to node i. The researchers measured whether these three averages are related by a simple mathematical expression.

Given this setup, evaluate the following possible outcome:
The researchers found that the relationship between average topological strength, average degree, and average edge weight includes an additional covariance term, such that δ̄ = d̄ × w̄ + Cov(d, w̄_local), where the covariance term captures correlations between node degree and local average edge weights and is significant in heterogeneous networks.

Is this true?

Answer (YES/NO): NO